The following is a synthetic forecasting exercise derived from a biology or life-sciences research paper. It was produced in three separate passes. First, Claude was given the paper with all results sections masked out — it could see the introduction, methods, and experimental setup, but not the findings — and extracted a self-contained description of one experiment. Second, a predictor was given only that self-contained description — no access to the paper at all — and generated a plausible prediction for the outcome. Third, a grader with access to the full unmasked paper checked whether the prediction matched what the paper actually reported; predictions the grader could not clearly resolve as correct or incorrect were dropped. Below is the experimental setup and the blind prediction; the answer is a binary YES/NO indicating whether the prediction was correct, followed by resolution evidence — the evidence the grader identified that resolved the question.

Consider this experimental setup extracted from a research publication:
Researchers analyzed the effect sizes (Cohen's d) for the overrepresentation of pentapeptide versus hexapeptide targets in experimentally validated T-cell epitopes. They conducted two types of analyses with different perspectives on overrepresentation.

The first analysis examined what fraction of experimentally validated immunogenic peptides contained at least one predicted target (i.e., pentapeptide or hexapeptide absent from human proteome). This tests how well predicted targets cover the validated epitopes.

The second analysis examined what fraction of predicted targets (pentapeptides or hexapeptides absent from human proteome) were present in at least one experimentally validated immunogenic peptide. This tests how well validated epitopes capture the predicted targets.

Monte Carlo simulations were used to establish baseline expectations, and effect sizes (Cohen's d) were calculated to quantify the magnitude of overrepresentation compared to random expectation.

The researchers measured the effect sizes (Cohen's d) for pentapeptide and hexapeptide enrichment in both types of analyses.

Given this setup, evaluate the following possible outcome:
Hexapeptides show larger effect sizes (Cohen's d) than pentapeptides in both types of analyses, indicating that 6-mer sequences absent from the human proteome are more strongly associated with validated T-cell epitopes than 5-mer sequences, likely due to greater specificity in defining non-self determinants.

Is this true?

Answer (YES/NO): NO